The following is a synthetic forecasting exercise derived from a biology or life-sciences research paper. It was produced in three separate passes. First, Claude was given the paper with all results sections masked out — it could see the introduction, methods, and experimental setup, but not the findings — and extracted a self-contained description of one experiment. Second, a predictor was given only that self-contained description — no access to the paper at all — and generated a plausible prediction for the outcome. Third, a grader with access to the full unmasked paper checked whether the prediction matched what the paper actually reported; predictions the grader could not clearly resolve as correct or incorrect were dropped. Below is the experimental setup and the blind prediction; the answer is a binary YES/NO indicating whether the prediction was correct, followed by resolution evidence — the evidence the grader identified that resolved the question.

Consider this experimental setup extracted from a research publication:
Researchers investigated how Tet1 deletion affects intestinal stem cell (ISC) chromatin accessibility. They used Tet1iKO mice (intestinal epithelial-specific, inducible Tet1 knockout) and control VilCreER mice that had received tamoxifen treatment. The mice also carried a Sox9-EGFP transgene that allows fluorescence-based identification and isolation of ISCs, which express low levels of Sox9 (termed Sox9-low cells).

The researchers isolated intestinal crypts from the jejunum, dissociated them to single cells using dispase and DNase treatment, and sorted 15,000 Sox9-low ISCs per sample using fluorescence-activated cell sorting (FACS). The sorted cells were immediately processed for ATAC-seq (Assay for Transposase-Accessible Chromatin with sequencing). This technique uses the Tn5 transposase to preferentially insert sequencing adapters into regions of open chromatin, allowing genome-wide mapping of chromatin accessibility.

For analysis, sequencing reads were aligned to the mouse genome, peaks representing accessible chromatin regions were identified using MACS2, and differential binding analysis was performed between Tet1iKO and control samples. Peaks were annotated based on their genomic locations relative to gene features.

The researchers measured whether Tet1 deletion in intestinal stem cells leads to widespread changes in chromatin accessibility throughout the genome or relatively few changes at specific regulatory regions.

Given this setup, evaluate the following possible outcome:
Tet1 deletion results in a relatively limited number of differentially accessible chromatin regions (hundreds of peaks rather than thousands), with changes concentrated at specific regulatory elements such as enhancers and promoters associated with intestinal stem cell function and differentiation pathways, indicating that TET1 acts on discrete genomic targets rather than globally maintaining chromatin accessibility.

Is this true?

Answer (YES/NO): NO